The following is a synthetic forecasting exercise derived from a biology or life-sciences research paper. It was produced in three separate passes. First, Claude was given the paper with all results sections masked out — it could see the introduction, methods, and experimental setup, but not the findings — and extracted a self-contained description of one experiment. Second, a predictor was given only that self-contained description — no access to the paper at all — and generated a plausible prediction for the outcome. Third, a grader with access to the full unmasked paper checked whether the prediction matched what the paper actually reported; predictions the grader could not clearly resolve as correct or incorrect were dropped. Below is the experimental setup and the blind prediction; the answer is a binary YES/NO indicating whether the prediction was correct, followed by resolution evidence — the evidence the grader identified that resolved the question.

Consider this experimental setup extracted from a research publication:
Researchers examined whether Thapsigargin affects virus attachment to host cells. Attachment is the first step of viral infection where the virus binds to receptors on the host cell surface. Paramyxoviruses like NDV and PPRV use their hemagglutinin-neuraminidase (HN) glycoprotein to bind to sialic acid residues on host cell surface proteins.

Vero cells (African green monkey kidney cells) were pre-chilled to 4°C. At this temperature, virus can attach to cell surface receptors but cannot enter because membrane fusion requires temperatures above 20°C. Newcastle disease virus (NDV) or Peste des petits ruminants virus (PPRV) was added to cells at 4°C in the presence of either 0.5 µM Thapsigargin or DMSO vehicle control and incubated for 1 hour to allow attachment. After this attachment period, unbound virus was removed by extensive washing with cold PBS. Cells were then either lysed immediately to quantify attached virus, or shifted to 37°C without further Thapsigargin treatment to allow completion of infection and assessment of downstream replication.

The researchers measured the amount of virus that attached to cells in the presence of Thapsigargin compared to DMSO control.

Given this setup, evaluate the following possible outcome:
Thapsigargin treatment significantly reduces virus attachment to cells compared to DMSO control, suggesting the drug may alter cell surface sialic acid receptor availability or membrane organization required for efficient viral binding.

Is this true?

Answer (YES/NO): NO